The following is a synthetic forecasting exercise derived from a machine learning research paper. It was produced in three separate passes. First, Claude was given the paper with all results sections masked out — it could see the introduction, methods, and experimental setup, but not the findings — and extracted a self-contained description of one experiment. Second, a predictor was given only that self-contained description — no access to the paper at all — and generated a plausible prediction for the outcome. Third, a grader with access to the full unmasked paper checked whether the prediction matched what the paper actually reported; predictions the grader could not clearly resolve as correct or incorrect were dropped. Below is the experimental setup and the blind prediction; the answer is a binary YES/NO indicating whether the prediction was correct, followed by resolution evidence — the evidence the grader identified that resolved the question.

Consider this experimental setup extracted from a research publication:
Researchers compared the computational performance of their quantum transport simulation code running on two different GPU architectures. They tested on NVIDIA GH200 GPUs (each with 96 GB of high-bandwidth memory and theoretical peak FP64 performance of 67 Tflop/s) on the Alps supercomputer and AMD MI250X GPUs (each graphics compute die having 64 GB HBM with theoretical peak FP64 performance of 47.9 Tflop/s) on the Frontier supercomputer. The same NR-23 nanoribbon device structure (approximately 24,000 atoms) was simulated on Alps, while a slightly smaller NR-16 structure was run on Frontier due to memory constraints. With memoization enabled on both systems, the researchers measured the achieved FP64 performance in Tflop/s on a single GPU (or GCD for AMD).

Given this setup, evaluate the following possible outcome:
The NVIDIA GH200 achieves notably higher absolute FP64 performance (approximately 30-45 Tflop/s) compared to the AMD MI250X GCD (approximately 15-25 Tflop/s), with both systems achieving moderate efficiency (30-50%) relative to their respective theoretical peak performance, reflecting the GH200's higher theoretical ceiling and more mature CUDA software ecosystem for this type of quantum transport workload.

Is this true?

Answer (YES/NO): NO